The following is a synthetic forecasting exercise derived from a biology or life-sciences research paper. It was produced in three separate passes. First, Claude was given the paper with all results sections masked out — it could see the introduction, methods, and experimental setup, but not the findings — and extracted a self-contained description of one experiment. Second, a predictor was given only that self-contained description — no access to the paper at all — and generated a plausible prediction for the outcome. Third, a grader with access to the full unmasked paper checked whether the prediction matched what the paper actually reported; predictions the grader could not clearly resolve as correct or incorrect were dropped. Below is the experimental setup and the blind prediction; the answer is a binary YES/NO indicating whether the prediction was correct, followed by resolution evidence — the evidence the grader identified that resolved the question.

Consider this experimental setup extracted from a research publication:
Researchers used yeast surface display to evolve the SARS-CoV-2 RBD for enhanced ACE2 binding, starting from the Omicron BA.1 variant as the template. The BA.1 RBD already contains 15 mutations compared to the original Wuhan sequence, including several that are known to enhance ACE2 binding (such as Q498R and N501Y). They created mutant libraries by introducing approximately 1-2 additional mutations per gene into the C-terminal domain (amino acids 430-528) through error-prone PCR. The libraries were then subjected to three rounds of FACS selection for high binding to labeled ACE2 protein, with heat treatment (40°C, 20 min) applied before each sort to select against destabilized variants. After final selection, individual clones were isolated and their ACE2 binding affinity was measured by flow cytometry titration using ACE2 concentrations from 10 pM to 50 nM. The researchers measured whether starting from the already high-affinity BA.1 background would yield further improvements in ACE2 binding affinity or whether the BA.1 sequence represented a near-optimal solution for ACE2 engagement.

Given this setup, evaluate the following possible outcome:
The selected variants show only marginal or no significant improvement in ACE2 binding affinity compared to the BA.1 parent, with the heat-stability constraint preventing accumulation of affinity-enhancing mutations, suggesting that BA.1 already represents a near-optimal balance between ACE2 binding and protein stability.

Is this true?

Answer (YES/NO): NO